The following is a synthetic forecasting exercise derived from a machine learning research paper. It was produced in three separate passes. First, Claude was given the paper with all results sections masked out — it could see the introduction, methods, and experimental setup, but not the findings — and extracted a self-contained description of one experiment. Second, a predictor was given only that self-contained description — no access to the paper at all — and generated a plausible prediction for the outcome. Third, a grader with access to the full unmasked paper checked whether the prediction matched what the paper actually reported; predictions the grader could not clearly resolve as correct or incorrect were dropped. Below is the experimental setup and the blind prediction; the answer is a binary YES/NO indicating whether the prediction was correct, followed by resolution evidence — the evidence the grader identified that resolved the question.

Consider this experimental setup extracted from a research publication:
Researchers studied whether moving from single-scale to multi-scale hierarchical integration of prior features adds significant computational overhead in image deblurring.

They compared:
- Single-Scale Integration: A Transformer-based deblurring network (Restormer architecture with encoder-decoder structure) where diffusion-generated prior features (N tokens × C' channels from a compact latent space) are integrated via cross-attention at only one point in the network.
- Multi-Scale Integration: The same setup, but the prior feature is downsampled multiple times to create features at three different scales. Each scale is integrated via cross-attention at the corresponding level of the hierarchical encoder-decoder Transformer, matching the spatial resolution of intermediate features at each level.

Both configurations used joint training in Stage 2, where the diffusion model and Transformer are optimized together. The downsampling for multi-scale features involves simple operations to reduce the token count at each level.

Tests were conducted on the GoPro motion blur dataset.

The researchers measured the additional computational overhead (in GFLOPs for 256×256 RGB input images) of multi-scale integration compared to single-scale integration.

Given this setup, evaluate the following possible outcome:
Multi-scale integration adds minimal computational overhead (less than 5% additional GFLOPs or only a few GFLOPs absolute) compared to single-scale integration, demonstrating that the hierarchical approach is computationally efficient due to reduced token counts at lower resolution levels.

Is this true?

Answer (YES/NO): YES